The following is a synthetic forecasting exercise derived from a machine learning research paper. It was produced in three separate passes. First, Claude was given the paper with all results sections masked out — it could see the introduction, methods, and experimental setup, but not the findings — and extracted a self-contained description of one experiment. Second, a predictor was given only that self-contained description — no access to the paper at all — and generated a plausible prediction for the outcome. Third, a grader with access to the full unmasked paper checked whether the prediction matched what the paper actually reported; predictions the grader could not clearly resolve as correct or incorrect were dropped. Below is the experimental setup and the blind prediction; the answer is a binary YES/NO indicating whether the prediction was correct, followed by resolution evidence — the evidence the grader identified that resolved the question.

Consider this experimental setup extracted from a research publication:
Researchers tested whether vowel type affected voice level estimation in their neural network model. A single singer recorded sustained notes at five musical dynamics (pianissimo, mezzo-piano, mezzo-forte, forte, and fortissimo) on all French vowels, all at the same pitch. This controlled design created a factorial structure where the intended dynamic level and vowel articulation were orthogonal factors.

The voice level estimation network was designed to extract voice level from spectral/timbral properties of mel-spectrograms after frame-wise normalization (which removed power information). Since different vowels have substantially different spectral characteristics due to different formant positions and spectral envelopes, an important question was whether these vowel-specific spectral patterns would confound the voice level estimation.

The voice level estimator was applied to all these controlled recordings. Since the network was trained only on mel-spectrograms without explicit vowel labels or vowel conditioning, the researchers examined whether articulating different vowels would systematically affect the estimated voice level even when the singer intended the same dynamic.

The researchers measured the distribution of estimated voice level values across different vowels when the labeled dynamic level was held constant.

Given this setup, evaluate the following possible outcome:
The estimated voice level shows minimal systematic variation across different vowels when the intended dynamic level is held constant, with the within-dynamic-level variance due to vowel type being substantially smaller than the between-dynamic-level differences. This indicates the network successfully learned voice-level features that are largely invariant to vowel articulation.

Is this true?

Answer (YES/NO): NO